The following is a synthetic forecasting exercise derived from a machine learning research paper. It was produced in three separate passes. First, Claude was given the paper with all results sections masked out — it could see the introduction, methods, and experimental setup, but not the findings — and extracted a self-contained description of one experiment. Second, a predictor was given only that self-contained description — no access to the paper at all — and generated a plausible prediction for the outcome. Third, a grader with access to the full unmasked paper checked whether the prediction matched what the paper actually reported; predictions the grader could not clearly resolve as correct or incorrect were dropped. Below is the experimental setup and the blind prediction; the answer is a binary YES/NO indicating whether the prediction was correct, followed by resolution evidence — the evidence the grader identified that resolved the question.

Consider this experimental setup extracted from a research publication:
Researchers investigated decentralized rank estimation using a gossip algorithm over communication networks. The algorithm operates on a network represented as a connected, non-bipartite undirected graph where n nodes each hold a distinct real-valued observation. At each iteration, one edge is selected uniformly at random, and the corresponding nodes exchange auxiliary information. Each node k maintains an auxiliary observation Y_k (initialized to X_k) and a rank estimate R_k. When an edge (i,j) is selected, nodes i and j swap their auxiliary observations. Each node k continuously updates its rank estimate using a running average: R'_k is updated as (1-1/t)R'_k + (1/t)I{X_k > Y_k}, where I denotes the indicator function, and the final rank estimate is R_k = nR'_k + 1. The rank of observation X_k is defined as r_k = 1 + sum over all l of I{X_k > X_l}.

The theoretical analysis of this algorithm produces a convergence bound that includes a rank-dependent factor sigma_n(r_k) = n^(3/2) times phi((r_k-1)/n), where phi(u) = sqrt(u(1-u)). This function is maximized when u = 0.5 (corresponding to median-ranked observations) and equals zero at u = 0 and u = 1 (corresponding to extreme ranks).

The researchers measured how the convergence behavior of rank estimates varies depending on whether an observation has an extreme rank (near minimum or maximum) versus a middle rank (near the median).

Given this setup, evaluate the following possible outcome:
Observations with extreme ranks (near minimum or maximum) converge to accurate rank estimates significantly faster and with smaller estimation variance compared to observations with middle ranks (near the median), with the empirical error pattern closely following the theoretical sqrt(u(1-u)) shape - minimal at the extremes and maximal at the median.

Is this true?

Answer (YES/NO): YES